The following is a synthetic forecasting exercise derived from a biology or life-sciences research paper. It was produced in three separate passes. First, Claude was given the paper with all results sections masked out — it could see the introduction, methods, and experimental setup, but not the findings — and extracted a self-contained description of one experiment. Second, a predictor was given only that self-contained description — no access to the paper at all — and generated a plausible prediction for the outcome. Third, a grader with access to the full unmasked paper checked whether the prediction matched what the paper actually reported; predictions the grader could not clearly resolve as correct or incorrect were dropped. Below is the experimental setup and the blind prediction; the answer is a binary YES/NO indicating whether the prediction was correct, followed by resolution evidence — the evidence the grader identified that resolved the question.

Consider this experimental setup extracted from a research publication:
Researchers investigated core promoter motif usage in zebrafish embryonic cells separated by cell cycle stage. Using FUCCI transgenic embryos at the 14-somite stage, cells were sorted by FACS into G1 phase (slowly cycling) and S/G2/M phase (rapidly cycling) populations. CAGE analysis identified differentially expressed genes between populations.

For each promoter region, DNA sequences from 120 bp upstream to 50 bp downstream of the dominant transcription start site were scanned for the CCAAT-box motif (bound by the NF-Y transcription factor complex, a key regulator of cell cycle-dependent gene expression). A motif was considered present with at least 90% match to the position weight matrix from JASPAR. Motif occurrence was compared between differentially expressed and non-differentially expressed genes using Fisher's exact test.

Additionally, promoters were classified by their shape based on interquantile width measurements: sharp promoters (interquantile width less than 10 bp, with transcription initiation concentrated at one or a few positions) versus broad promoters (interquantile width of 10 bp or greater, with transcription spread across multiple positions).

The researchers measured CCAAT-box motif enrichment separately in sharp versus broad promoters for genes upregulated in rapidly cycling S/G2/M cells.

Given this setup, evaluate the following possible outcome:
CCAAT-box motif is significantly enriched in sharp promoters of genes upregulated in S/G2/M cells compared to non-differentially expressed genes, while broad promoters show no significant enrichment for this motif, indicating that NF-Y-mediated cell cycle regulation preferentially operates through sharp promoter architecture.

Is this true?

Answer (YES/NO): NO